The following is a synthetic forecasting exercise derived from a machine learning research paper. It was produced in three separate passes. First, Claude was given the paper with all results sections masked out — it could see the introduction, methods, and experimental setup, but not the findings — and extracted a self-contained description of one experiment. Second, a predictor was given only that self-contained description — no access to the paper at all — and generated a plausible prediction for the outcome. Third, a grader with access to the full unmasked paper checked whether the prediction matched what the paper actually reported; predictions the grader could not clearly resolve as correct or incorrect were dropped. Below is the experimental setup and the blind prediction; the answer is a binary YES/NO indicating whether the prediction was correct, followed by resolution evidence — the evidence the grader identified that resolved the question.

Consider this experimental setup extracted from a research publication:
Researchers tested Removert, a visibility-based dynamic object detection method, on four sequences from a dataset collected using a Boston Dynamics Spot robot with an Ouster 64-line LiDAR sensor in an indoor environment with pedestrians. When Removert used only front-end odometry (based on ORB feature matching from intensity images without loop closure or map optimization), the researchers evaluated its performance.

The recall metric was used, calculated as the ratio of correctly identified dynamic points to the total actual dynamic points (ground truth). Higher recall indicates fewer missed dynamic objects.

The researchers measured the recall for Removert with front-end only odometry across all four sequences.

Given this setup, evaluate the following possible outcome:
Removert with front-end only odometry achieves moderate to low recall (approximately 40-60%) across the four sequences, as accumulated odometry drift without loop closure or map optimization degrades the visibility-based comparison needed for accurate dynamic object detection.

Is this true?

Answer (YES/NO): NO